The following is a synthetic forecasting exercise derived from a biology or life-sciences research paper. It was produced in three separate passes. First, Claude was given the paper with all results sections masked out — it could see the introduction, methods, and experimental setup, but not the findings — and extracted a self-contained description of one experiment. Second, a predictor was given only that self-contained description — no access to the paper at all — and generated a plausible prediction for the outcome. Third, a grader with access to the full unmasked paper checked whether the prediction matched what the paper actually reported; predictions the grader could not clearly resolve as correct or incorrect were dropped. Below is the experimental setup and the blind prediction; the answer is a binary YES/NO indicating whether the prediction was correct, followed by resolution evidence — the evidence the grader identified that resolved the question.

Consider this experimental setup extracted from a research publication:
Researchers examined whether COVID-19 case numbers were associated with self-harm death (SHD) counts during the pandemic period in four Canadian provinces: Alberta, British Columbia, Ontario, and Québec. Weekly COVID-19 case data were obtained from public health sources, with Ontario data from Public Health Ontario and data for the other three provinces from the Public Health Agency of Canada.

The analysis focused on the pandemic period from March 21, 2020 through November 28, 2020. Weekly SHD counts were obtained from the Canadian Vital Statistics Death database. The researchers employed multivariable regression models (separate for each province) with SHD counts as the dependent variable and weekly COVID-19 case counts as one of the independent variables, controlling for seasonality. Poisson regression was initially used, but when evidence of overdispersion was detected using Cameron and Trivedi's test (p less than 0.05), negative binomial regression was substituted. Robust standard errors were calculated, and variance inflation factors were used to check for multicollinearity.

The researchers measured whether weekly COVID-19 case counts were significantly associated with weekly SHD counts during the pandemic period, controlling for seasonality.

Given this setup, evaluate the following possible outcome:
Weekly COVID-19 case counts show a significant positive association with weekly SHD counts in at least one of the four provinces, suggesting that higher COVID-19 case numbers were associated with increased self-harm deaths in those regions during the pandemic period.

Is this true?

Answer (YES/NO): NO